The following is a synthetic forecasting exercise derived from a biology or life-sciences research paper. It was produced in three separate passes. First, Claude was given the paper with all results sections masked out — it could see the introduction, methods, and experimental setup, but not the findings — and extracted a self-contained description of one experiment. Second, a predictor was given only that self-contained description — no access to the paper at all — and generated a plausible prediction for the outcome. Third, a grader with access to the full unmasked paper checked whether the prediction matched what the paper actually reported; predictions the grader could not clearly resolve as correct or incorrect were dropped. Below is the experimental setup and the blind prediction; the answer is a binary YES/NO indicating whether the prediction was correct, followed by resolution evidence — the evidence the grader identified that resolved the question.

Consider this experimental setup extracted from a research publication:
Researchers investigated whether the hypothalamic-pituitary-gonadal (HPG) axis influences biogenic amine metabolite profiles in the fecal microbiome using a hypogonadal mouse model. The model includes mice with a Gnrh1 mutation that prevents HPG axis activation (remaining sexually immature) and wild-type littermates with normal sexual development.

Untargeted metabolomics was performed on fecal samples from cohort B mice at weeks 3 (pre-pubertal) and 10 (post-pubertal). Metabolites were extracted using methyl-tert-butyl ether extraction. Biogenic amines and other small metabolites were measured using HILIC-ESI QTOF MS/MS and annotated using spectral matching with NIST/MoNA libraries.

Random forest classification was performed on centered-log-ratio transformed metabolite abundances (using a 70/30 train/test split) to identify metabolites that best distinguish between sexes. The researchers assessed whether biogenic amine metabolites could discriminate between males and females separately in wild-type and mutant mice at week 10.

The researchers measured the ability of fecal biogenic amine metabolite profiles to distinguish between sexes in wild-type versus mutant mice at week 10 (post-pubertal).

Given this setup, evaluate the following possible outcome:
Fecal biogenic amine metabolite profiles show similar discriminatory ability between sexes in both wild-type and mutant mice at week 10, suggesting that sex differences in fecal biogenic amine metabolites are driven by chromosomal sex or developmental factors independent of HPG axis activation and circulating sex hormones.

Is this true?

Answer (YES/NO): NO